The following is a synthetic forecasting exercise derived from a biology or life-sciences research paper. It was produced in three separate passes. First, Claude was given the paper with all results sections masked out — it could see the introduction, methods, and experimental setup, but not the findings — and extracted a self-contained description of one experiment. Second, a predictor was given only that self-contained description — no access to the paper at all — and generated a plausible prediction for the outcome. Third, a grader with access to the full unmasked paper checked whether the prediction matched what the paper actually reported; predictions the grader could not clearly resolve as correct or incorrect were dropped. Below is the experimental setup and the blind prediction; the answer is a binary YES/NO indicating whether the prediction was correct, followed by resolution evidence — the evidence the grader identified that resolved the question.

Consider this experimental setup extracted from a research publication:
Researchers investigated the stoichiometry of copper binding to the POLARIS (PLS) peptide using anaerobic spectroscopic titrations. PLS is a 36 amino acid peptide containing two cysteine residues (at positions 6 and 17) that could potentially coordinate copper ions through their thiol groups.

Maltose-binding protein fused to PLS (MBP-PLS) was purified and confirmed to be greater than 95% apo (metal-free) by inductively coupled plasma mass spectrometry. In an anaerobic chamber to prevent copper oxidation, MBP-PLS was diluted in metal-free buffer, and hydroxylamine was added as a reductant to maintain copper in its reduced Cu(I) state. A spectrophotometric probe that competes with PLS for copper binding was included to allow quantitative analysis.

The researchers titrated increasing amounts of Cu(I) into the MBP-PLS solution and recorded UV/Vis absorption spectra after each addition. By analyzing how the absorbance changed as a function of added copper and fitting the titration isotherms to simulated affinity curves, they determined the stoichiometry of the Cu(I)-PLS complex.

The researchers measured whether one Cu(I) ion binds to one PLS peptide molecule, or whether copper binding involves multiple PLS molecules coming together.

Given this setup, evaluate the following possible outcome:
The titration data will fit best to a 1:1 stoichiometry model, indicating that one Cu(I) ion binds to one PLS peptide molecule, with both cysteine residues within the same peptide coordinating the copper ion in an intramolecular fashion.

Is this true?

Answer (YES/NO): NO